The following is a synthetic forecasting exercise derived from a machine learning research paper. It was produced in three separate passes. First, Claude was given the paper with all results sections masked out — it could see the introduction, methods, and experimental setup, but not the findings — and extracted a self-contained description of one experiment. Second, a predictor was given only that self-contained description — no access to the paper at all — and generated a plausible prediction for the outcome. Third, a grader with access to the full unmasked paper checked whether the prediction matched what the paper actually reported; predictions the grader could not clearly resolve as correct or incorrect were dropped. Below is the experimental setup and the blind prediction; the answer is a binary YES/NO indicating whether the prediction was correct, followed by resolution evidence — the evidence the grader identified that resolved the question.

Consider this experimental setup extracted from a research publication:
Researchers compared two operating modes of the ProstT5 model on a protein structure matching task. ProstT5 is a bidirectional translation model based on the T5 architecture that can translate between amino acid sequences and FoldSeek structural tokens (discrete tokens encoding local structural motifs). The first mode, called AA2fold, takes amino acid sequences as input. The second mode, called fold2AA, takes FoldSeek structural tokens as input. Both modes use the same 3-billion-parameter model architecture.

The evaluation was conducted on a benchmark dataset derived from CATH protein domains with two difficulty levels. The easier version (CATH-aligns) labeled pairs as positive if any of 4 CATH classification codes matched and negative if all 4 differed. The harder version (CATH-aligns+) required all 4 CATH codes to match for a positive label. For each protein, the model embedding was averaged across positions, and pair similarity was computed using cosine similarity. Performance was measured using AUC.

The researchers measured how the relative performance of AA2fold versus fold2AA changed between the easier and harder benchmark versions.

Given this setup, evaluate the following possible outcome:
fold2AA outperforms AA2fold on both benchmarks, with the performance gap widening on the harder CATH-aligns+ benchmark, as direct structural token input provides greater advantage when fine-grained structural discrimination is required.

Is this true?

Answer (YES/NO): NO